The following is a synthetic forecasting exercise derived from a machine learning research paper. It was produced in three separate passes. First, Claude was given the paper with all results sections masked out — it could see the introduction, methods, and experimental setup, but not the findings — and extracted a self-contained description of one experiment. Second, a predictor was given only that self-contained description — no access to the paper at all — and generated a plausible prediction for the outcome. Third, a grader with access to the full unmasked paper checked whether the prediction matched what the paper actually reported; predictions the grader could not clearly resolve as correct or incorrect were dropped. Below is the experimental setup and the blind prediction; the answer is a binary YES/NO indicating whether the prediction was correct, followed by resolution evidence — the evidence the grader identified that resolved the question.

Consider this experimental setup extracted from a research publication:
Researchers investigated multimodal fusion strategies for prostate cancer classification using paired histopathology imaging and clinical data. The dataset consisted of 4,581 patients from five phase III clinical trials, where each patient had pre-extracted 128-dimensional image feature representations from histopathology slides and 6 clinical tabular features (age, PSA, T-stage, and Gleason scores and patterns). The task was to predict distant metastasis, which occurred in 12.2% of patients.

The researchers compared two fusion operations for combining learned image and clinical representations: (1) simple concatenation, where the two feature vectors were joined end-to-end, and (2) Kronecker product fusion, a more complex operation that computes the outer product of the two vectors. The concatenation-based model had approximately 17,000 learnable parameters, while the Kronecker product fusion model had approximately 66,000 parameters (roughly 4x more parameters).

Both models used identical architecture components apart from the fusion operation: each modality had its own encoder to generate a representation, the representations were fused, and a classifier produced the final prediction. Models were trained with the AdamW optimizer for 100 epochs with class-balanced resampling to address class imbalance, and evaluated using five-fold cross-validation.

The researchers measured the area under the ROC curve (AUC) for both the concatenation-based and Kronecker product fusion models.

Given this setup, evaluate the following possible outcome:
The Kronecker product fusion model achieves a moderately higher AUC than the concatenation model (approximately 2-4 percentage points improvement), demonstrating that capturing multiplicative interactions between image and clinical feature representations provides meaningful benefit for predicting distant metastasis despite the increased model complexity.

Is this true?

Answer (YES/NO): NO